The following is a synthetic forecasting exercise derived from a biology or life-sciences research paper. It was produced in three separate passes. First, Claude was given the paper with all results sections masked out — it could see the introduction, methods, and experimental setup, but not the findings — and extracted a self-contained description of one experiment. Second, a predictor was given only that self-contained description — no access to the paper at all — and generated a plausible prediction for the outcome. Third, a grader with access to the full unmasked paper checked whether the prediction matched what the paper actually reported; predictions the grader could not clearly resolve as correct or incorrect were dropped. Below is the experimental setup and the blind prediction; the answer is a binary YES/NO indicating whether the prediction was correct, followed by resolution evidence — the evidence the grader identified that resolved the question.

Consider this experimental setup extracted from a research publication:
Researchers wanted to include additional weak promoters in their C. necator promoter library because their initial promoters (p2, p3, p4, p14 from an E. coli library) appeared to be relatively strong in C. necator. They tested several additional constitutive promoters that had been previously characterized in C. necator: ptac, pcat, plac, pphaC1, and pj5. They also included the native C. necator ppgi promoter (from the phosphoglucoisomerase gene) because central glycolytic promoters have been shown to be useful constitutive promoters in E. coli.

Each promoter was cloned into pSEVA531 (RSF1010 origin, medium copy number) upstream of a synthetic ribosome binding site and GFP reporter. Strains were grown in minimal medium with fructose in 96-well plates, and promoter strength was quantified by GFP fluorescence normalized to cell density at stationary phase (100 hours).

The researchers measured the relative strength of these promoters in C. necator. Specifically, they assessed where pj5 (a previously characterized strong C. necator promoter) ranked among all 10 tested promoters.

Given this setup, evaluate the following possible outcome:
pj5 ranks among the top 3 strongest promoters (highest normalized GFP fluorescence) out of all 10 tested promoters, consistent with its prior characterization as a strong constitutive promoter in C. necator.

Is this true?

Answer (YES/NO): YES